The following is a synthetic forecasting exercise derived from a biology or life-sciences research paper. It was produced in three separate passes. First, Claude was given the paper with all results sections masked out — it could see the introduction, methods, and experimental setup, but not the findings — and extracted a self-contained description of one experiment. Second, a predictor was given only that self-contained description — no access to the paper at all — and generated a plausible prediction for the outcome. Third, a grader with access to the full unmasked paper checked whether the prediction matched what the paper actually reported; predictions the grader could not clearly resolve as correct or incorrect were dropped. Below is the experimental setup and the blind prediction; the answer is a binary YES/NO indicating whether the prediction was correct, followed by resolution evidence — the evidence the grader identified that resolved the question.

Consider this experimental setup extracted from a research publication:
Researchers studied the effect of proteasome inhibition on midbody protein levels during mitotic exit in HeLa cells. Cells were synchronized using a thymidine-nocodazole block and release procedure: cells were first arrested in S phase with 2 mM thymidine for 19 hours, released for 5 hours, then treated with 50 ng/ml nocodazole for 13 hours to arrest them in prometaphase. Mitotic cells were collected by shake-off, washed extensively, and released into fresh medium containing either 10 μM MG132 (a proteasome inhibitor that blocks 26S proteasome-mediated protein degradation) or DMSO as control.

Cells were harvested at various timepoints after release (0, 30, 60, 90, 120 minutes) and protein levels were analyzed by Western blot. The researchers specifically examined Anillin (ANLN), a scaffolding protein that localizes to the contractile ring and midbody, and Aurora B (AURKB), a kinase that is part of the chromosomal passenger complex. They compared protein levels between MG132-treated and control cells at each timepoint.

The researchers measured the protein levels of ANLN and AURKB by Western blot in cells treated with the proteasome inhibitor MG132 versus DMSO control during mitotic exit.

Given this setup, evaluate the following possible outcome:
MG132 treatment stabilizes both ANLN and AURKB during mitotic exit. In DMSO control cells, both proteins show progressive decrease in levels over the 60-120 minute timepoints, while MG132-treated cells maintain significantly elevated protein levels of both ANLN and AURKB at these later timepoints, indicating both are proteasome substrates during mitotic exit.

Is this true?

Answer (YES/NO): YES